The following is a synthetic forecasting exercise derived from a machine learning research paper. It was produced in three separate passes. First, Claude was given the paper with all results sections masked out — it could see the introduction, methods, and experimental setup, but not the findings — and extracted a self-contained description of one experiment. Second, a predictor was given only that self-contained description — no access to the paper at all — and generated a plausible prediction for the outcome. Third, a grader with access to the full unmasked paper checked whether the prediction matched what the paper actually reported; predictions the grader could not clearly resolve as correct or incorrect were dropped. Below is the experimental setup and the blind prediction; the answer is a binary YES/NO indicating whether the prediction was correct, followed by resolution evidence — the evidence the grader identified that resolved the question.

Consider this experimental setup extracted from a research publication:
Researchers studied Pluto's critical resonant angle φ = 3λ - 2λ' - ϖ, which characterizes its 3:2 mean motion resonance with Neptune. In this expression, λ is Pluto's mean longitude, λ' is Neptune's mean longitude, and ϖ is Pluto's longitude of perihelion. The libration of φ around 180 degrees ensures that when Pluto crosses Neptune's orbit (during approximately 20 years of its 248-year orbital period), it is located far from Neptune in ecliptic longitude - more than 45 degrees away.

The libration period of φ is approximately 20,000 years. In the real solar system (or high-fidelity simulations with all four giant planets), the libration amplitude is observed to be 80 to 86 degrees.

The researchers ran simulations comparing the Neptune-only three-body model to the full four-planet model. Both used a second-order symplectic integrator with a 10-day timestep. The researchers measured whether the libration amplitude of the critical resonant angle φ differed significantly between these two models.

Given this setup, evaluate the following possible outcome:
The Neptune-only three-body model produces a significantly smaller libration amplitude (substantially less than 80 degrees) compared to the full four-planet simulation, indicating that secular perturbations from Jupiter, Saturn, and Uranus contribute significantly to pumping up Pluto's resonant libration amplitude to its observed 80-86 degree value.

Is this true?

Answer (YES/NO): NO